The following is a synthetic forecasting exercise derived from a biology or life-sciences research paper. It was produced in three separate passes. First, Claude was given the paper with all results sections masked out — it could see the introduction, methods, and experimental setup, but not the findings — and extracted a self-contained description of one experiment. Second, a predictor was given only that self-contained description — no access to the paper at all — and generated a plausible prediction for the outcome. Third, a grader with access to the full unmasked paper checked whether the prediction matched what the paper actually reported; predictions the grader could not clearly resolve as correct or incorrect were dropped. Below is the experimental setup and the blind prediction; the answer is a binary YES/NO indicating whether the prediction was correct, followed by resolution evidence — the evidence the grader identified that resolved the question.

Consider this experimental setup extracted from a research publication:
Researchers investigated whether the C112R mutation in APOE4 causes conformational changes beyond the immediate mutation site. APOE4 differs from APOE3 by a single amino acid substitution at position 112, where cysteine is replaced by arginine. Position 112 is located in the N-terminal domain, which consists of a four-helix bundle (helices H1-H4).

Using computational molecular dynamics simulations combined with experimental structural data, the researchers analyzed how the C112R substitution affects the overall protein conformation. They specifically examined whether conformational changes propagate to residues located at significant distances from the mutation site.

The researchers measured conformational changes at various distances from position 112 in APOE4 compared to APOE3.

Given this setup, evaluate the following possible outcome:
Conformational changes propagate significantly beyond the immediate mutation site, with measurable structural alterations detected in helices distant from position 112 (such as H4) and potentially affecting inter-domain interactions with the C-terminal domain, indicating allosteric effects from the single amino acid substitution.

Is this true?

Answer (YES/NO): YES